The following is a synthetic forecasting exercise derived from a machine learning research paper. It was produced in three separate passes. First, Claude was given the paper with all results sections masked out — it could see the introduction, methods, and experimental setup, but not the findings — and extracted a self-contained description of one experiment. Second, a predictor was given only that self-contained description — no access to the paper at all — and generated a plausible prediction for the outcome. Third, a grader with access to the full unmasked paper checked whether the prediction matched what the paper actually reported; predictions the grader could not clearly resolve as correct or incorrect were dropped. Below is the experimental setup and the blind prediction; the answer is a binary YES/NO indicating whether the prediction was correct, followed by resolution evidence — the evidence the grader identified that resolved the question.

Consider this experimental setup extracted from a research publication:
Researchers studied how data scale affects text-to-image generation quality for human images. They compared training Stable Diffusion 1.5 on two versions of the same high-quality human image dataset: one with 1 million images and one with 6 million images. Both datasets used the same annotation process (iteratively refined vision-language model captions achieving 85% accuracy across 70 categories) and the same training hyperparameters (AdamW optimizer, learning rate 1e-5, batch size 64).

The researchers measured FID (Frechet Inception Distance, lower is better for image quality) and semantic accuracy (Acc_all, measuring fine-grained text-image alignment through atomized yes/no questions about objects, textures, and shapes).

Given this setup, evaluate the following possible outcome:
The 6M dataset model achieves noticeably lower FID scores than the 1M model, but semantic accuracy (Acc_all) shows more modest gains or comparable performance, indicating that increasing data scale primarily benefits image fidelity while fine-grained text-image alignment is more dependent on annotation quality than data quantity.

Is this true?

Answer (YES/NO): YES